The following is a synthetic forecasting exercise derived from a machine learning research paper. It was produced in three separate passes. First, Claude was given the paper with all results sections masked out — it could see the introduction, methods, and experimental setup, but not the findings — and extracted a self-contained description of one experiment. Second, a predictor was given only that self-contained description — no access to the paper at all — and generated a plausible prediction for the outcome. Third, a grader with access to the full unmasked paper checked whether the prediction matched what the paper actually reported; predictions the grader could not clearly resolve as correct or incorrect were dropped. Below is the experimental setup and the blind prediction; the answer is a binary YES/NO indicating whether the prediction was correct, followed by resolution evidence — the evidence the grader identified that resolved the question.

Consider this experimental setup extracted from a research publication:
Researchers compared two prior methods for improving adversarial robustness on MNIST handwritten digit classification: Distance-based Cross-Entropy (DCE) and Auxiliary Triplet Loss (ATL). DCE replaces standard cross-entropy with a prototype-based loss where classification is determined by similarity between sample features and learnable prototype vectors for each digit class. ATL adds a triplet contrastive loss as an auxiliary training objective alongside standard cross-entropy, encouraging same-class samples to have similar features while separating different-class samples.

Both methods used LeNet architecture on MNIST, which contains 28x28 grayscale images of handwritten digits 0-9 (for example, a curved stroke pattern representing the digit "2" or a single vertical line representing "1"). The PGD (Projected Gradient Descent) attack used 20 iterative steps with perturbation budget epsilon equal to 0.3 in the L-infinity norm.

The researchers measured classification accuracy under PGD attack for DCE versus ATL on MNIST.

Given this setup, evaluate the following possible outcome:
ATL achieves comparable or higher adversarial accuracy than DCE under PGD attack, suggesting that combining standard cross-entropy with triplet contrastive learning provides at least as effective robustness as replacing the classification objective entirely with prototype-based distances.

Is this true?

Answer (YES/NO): YES